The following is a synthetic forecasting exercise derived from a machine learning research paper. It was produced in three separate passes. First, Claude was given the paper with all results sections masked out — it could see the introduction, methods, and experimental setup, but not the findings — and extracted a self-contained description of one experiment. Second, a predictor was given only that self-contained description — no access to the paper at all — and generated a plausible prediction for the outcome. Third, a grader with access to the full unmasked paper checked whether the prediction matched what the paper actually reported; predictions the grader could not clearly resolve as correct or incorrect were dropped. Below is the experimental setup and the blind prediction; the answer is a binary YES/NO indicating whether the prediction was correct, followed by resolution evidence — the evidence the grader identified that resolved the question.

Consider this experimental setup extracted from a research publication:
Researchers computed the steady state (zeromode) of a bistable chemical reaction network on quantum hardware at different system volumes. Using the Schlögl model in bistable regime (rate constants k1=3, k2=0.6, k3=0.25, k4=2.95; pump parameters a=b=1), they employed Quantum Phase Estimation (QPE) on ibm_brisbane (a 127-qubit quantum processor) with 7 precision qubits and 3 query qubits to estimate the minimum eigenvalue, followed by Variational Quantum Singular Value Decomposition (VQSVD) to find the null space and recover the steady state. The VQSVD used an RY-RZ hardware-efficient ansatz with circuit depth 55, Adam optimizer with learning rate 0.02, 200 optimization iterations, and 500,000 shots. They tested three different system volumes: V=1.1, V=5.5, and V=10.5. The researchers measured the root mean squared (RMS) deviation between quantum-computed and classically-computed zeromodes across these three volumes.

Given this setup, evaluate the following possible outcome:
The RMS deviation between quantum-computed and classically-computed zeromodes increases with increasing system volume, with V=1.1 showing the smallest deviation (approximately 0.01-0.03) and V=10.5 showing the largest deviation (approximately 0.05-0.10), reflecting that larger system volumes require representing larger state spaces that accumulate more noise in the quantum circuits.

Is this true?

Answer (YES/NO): NO